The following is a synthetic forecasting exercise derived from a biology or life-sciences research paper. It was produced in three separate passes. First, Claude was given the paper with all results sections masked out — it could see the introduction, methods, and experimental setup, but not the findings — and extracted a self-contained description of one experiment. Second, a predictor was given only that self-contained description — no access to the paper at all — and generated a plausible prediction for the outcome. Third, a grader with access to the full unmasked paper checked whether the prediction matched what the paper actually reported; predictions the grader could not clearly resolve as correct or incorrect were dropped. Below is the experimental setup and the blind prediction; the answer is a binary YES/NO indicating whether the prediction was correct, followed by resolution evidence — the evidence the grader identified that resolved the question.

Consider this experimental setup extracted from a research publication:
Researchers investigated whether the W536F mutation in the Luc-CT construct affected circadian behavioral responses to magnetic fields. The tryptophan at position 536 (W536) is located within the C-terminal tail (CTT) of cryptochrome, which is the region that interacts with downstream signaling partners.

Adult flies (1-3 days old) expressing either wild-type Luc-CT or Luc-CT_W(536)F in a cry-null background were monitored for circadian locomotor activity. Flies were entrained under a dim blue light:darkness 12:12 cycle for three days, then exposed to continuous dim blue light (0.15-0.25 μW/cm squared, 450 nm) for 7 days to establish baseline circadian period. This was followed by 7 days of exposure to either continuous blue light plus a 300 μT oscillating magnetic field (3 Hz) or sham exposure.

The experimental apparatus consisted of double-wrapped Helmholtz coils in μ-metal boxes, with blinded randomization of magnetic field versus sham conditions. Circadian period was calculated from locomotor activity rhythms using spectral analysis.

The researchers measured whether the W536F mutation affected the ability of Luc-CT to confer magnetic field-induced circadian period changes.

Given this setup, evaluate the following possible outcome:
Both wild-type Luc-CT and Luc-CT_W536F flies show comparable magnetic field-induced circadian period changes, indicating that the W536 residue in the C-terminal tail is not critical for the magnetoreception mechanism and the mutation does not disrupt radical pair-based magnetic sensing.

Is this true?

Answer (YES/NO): NO